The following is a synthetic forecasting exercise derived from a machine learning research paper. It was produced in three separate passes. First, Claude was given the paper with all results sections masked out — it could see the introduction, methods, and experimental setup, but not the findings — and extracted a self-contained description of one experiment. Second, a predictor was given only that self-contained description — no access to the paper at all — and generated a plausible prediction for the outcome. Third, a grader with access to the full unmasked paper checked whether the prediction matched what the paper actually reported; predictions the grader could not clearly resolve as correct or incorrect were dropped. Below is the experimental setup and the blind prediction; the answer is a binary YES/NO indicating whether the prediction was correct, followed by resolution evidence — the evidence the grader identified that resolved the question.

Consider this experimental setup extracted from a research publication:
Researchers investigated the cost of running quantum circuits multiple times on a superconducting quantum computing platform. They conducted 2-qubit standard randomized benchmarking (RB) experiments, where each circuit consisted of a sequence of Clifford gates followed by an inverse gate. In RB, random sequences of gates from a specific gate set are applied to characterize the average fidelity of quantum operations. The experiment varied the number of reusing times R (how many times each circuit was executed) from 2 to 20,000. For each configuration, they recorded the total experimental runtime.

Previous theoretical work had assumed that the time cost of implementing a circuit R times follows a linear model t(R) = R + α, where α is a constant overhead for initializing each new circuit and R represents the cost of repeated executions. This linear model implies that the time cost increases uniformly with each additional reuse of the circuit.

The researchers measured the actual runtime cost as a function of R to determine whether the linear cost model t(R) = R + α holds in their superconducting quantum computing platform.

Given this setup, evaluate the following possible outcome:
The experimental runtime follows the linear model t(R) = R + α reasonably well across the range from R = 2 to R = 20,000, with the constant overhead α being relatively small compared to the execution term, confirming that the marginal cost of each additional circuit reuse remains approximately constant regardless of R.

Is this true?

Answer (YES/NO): NO